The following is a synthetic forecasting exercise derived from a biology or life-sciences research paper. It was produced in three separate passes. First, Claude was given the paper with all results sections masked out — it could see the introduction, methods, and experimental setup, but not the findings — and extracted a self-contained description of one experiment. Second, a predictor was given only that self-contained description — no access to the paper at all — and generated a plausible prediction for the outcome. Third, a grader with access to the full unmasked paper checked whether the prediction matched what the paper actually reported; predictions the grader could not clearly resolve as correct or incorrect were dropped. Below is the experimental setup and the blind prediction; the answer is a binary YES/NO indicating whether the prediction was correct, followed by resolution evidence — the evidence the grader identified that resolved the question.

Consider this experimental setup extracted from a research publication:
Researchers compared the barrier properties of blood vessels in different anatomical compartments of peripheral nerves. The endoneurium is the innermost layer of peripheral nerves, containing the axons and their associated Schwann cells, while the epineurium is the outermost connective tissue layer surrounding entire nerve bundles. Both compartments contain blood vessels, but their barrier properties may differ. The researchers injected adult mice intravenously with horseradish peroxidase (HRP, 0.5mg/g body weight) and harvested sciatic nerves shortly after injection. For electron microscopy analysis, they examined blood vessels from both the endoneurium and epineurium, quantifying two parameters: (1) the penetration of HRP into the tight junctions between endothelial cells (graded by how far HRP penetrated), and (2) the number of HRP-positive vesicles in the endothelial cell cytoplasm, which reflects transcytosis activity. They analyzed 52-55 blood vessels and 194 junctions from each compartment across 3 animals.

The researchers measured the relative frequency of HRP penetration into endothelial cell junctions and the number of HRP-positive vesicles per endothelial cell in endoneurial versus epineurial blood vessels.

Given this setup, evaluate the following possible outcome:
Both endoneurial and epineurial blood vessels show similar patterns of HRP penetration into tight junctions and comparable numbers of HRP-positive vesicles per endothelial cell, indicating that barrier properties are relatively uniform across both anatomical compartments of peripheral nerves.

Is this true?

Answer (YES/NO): NO